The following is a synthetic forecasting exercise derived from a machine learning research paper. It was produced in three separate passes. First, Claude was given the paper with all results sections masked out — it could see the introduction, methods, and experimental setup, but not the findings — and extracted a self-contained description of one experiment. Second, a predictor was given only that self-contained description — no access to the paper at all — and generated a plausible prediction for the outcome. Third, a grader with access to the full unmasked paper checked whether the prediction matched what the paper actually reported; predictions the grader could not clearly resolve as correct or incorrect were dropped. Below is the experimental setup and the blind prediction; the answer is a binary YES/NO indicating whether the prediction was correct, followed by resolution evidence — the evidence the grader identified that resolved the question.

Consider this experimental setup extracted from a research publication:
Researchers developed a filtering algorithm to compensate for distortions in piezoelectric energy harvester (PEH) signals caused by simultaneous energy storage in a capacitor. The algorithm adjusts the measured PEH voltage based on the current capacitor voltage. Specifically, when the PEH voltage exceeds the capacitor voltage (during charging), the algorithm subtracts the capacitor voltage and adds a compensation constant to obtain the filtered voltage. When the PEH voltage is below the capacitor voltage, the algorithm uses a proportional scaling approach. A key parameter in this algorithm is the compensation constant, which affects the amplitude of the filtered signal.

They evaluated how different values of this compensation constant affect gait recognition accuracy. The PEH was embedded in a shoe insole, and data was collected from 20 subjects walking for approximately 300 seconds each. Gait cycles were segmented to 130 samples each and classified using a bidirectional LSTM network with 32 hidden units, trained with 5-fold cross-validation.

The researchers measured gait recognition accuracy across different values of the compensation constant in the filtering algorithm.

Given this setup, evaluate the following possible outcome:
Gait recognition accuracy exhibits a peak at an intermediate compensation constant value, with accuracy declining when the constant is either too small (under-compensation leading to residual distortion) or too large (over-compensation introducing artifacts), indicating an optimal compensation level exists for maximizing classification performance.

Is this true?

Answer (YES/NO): NO